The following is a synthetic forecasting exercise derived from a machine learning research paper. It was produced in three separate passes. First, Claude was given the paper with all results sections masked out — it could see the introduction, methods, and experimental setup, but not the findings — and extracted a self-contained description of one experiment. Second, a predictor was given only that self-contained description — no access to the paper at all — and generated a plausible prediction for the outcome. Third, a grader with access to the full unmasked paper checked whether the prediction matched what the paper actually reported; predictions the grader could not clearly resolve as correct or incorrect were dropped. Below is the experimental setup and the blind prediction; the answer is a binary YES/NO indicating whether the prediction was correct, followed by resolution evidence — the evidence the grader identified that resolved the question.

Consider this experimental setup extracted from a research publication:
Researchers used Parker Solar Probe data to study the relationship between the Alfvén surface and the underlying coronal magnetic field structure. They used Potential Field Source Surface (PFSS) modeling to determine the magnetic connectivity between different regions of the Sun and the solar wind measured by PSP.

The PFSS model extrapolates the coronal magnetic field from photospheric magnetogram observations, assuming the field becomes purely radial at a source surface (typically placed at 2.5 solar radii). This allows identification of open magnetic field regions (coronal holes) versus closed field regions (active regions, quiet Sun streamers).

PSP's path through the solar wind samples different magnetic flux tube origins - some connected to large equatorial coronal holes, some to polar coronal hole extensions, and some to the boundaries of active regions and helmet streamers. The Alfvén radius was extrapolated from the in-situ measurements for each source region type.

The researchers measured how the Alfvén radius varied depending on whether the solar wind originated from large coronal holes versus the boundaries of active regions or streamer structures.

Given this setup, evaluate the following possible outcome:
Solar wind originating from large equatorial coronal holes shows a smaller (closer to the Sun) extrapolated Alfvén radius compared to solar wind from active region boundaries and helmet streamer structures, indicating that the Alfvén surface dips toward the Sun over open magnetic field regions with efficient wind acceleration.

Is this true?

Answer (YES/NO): NO